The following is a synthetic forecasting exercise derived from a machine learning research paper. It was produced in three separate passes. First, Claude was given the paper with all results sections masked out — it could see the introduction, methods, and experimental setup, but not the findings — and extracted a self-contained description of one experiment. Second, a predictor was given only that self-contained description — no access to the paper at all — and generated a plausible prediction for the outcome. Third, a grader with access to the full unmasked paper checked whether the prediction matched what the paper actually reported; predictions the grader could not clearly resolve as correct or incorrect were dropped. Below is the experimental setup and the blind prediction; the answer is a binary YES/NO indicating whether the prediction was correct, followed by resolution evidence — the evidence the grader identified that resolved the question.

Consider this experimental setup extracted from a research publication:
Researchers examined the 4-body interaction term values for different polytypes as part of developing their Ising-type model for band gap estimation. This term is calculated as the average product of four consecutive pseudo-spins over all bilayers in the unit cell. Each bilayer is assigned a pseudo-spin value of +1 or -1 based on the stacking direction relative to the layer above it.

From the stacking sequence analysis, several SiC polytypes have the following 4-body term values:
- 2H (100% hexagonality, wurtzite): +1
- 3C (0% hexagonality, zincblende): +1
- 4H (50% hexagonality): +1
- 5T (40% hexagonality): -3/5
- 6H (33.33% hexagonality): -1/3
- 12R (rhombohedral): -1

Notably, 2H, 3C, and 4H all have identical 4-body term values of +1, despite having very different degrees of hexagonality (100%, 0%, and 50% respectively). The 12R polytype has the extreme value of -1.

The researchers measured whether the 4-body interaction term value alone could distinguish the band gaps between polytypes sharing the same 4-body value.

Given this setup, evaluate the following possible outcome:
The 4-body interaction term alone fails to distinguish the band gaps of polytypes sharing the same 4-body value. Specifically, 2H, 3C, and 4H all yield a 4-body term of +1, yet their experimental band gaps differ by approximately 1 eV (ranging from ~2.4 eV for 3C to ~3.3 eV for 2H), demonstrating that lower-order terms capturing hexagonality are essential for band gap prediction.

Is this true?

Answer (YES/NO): YES